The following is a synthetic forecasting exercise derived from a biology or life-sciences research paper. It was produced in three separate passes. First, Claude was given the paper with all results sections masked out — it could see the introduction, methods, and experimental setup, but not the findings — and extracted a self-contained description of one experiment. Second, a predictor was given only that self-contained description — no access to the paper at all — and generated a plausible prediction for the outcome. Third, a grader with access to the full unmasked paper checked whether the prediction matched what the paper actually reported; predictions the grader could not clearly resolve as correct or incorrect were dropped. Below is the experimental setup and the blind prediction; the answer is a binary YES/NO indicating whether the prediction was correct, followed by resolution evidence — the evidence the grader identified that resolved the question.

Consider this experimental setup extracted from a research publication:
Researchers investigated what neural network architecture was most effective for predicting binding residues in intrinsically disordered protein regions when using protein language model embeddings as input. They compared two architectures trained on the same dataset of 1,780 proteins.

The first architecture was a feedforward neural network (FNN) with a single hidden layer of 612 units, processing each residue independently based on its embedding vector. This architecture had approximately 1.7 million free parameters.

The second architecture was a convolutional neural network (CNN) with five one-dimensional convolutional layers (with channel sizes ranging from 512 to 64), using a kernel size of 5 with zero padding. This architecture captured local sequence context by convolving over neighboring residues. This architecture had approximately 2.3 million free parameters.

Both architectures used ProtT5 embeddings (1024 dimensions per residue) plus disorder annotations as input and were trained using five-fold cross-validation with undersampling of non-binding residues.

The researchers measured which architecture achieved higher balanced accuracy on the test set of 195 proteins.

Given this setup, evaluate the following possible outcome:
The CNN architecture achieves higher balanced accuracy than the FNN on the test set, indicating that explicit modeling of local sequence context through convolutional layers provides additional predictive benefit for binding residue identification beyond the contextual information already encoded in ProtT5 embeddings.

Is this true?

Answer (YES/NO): NO